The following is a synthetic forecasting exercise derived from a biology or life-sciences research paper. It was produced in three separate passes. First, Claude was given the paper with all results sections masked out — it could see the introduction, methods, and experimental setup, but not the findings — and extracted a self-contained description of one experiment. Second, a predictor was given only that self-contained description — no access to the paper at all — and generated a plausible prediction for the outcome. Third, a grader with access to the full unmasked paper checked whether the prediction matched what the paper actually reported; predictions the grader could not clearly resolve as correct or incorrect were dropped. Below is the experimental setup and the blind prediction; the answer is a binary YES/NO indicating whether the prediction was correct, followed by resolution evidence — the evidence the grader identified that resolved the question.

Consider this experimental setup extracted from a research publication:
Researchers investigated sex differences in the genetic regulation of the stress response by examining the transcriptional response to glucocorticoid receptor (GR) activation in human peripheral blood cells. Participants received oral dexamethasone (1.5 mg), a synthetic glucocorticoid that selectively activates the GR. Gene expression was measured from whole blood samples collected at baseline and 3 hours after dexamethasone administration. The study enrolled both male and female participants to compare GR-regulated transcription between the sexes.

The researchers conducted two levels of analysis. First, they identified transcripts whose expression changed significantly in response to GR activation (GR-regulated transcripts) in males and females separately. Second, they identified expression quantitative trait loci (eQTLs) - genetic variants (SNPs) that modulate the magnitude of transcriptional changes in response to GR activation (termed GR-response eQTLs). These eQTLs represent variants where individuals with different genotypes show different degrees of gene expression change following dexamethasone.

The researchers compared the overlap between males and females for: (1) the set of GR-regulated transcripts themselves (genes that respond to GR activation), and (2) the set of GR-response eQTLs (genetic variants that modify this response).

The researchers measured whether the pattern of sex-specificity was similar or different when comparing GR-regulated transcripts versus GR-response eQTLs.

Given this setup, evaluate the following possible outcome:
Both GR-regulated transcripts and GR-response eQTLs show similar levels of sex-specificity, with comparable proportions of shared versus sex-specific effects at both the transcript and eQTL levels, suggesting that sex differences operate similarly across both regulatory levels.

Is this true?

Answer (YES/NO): NO